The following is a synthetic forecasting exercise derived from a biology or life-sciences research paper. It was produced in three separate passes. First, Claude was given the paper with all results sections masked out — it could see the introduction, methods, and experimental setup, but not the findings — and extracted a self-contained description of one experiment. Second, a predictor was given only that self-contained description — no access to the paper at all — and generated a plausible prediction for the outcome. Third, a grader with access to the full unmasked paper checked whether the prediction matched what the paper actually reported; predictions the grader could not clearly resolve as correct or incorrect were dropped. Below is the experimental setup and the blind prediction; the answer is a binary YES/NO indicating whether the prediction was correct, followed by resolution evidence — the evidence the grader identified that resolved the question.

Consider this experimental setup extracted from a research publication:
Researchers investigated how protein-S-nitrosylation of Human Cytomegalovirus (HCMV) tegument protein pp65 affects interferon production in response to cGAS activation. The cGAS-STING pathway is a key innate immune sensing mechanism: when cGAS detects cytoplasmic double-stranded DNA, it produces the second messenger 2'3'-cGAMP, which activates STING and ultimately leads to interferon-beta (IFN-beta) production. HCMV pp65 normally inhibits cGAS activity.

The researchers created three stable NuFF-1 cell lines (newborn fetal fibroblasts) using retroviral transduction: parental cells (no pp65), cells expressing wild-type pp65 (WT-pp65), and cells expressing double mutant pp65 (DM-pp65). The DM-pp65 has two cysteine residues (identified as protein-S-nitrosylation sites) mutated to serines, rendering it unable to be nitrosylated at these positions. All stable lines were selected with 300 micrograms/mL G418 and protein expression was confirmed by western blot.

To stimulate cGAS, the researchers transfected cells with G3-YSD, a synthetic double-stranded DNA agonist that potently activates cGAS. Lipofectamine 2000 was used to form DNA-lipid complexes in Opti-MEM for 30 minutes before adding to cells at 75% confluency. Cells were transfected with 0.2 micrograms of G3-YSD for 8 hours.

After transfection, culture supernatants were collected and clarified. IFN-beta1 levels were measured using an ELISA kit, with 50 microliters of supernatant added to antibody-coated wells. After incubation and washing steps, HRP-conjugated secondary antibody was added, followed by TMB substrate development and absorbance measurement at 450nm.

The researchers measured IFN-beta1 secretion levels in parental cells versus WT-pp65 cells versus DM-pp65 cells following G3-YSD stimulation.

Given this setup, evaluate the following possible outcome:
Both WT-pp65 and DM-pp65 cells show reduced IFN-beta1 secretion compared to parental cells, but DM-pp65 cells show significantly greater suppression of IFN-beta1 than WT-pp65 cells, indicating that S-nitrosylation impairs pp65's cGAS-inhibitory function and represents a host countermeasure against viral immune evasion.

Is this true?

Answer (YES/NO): YES